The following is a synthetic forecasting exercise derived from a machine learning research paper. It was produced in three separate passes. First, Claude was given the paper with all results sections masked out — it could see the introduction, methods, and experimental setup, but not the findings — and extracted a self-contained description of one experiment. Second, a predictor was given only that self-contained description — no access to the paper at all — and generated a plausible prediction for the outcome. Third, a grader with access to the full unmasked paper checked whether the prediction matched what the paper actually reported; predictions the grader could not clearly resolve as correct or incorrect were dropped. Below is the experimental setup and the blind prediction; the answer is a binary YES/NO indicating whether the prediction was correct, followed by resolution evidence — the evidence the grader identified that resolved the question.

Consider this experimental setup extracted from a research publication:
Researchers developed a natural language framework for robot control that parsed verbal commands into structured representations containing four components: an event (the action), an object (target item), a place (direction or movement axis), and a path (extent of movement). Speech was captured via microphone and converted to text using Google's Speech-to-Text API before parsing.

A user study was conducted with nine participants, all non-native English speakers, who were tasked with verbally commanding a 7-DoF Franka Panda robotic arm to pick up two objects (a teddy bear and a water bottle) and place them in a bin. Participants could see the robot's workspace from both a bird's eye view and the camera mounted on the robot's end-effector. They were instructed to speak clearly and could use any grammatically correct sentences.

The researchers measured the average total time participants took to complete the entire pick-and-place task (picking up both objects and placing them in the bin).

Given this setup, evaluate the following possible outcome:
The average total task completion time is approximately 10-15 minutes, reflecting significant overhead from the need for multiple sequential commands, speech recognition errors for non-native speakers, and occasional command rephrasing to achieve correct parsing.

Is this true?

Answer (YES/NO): NO